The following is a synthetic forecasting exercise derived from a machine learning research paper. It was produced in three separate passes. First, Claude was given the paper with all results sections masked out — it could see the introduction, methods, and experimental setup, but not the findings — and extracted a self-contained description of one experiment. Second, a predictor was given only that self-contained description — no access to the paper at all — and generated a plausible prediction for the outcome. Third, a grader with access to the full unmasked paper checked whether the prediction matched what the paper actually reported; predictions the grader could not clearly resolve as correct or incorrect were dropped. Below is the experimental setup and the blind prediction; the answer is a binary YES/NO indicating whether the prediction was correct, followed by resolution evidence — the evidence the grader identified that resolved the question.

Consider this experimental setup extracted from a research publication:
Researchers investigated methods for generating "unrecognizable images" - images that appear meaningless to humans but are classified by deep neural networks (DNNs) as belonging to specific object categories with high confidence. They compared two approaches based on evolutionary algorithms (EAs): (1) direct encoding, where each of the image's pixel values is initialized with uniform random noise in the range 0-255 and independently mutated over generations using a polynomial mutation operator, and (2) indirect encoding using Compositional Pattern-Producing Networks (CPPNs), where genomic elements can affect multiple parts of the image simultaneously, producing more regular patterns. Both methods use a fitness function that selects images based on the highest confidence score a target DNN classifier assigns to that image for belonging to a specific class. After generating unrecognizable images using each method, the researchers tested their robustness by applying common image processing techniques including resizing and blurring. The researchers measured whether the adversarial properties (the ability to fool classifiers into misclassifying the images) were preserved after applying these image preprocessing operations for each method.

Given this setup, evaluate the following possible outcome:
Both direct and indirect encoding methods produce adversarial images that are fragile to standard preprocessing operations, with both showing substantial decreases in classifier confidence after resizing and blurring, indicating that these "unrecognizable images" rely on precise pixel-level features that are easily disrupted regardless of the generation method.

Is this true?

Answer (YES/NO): NO